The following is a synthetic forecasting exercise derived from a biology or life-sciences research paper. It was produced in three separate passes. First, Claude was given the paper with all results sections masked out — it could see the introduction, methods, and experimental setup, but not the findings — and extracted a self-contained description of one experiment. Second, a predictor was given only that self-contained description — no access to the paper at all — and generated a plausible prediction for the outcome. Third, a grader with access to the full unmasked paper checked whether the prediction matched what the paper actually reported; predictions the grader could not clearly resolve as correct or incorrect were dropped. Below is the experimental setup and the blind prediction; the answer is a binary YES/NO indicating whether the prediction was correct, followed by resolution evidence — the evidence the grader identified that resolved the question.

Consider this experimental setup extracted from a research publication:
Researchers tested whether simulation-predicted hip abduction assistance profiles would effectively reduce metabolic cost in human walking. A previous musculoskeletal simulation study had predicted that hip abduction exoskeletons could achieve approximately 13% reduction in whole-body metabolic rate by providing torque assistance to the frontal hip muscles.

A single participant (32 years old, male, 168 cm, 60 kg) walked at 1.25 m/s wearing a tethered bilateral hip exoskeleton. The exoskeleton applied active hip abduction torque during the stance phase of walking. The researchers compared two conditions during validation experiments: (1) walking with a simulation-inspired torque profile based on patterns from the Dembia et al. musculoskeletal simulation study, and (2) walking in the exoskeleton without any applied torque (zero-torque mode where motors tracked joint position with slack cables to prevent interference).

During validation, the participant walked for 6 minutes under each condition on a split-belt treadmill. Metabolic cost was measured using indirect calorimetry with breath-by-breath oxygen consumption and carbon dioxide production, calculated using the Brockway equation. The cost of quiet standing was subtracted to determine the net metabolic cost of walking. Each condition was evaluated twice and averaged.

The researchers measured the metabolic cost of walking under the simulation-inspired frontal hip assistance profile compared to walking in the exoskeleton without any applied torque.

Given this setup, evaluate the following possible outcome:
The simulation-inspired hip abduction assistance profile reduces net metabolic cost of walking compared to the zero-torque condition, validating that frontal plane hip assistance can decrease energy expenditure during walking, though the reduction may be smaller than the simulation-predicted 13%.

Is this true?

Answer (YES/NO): NO